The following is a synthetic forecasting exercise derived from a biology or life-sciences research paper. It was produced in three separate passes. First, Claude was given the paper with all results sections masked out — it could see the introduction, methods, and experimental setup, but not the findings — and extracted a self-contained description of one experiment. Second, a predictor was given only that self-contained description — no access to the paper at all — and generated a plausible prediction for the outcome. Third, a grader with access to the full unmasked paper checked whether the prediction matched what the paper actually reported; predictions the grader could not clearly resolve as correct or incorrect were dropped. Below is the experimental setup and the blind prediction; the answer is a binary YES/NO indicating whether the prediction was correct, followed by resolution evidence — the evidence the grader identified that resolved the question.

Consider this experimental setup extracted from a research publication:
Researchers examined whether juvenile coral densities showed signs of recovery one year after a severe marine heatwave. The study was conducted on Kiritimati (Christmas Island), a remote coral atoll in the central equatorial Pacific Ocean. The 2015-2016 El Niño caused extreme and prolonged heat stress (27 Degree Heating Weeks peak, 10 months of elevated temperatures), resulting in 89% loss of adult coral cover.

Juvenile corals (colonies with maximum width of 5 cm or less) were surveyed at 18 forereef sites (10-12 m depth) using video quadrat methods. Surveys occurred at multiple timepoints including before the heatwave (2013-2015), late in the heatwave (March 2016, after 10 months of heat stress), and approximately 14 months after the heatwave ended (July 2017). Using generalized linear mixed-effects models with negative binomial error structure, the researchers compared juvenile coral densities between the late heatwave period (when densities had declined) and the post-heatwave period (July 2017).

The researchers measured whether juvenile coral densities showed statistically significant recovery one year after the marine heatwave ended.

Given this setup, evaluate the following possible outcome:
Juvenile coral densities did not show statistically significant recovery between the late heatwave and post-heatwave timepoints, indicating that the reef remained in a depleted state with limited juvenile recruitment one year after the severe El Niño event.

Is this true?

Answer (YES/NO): YES